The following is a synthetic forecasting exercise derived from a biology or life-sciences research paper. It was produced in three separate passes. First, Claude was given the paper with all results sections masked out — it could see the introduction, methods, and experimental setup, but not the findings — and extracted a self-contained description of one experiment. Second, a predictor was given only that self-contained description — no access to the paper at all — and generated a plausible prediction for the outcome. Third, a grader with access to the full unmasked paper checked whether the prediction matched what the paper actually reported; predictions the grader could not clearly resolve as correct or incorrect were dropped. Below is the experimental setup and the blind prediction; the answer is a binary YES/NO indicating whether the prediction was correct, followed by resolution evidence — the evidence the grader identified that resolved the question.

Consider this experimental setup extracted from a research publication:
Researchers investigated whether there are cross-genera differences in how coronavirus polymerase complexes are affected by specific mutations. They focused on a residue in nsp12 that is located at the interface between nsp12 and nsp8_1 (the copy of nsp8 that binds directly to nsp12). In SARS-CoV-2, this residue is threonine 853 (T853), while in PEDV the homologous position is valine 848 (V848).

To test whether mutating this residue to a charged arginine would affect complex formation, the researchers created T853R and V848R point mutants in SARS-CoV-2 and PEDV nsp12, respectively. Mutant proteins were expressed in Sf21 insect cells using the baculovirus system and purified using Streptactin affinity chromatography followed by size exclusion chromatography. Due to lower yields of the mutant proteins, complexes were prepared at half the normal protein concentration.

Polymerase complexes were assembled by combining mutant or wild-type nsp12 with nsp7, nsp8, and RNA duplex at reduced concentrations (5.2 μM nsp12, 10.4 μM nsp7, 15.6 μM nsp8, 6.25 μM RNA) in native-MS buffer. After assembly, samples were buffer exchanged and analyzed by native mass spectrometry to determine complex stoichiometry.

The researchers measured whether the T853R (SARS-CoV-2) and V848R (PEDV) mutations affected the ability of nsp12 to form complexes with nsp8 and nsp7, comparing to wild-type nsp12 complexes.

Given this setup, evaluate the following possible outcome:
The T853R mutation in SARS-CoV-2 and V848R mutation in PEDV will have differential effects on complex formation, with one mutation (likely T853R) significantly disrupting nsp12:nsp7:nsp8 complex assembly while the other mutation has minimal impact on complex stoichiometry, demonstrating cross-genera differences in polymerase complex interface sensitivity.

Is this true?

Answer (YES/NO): NO